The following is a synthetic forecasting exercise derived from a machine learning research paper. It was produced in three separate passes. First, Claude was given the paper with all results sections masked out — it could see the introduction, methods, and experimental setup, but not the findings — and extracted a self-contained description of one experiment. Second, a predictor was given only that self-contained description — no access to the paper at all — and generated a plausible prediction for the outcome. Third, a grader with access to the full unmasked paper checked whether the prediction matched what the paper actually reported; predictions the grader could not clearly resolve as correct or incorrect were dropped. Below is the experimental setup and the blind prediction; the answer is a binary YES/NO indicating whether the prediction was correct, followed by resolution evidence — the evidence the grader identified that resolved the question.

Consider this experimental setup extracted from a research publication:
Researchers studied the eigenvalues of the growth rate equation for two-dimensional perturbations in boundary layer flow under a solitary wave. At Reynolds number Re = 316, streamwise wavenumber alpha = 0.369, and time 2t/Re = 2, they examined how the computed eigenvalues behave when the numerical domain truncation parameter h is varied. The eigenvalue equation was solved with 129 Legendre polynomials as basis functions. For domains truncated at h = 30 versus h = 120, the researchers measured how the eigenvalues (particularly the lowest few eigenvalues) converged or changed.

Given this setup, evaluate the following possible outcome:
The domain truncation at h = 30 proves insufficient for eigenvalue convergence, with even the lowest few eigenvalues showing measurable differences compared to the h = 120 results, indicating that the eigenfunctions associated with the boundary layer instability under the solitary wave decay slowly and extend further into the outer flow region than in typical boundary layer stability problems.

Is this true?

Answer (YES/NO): NO